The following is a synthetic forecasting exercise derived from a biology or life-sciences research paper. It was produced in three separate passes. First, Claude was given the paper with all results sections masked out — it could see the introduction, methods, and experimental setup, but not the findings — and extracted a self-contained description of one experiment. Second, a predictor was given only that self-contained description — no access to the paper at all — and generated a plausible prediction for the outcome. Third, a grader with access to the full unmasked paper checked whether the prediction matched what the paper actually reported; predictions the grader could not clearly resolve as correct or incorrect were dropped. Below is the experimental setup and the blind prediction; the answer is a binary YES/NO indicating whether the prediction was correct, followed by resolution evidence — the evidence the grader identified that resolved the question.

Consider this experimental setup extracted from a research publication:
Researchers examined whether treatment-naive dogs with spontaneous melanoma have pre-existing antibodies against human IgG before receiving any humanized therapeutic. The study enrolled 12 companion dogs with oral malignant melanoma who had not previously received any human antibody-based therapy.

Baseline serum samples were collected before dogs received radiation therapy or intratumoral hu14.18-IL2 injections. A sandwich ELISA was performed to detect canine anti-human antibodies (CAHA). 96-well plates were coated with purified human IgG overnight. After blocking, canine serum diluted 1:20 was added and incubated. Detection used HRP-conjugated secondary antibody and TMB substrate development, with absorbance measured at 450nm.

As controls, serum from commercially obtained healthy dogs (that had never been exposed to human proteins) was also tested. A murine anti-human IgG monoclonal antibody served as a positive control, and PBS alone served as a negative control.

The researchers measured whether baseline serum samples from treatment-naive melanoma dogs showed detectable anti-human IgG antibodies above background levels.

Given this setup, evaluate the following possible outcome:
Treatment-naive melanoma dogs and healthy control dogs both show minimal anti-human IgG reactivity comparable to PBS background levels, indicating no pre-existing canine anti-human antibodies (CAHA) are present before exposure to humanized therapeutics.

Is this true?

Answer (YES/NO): YES